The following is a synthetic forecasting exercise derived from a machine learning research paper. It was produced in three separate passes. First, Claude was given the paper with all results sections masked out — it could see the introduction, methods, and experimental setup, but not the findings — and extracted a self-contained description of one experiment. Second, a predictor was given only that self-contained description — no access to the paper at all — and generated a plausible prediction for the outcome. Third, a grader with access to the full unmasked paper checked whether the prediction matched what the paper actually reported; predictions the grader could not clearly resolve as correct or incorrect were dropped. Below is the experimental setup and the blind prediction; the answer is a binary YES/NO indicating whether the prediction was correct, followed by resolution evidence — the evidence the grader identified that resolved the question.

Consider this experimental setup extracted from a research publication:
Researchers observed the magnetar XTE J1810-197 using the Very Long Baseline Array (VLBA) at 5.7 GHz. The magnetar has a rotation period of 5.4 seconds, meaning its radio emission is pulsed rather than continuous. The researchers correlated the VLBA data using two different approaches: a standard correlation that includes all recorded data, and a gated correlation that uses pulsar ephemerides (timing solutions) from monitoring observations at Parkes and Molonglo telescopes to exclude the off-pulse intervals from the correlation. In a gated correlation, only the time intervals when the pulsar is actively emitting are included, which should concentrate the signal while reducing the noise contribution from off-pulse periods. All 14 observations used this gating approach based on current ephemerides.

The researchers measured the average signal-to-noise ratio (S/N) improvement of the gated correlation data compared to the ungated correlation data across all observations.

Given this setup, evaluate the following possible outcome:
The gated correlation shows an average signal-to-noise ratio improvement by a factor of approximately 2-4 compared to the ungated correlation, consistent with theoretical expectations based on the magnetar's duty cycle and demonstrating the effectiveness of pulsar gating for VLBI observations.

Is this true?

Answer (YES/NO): NO